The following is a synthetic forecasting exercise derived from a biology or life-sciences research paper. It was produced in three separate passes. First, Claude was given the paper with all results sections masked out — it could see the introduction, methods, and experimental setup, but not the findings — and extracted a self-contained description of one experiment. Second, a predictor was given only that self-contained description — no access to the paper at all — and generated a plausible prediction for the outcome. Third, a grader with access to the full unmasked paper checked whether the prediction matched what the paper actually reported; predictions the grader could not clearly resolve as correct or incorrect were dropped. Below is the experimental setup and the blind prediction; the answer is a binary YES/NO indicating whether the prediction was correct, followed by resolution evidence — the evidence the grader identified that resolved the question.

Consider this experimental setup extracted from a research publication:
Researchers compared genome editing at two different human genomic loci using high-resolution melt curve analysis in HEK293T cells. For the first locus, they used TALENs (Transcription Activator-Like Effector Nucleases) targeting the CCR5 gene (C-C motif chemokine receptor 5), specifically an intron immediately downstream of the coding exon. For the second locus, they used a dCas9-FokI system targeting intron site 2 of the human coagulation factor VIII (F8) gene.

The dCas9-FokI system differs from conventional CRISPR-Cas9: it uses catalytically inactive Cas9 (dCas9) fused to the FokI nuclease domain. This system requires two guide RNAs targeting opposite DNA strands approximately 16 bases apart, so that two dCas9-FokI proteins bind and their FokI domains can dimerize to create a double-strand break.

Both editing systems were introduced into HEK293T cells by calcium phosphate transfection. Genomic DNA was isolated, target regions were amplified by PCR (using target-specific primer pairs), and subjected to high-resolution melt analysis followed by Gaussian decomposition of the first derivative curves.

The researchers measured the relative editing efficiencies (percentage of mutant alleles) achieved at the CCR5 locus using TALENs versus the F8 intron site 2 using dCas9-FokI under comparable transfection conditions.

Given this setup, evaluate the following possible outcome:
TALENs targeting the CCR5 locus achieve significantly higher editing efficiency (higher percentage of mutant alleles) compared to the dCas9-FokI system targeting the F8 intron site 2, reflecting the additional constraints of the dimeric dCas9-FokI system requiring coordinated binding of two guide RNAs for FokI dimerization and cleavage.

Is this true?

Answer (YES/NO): NO